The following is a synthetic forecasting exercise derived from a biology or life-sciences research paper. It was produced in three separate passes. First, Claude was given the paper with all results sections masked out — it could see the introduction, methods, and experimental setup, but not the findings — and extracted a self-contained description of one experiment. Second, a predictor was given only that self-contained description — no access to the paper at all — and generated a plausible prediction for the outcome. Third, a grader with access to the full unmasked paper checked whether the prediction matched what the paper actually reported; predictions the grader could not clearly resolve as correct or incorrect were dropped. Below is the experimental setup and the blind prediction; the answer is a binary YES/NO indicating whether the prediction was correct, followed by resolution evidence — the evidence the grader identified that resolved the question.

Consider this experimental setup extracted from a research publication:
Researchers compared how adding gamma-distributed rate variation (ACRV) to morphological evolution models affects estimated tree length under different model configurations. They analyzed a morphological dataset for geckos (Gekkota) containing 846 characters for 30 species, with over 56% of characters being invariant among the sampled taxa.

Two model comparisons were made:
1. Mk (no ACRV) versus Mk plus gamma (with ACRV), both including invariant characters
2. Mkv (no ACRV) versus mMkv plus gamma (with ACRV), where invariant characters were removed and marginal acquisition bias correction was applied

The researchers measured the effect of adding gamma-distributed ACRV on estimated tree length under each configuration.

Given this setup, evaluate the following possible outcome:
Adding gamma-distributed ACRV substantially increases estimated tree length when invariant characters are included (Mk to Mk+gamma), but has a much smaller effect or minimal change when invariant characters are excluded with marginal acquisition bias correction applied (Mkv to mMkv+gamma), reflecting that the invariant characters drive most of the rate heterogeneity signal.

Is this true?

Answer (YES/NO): NO